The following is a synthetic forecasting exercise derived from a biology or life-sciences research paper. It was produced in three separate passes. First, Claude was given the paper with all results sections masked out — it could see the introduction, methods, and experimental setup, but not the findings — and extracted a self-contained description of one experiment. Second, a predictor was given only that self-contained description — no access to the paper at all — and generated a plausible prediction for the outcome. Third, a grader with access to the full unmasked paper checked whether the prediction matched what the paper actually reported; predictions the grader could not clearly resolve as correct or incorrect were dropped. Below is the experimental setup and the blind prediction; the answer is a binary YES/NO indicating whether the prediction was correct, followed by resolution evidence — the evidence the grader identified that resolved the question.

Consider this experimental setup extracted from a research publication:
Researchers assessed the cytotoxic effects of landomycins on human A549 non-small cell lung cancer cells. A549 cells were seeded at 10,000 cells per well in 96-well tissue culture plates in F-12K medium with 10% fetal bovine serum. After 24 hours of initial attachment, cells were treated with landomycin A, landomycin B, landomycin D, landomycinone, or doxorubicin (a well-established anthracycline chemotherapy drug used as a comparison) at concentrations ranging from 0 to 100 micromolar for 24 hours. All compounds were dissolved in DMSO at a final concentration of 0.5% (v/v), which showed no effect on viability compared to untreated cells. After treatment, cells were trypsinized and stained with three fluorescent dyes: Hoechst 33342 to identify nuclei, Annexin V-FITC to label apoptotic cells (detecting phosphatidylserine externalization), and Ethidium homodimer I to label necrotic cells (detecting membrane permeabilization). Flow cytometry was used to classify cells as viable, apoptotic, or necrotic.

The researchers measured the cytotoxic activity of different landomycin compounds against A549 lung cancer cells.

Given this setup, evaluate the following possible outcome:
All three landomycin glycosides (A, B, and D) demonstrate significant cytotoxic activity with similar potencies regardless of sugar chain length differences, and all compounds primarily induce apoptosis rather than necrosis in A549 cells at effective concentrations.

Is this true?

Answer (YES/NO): NO